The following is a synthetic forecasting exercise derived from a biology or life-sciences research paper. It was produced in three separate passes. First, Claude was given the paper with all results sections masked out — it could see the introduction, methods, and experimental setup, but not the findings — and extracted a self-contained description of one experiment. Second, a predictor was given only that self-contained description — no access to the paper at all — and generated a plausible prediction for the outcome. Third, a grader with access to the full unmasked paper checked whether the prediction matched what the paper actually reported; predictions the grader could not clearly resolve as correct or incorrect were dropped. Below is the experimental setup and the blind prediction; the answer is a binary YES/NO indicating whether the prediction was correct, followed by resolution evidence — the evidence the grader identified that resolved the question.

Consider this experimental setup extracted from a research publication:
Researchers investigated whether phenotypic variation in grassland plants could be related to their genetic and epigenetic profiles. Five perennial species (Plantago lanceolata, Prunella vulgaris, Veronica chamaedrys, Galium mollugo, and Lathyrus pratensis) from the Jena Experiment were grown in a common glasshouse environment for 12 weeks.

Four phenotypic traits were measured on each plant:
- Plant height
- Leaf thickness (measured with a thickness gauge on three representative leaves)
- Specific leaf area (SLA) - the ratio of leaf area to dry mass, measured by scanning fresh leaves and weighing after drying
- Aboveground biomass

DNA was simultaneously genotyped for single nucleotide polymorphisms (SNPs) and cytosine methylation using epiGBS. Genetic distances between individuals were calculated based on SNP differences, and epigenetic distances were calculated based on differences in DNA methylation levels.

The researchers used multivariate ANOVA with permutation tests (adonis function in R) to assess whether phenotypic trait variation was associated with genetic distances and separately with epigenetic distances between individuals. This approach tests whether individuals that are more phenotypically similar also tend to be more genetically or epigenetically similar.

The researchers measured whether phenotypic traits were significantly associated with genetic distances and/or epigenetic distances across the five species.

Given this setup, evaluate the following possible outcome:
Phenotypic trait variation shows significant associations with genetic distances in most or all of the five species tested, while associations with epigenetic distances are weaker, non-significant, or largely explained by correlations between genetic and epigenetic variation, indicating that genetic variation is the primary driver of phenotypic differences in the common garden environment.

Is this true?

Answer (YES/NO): YES